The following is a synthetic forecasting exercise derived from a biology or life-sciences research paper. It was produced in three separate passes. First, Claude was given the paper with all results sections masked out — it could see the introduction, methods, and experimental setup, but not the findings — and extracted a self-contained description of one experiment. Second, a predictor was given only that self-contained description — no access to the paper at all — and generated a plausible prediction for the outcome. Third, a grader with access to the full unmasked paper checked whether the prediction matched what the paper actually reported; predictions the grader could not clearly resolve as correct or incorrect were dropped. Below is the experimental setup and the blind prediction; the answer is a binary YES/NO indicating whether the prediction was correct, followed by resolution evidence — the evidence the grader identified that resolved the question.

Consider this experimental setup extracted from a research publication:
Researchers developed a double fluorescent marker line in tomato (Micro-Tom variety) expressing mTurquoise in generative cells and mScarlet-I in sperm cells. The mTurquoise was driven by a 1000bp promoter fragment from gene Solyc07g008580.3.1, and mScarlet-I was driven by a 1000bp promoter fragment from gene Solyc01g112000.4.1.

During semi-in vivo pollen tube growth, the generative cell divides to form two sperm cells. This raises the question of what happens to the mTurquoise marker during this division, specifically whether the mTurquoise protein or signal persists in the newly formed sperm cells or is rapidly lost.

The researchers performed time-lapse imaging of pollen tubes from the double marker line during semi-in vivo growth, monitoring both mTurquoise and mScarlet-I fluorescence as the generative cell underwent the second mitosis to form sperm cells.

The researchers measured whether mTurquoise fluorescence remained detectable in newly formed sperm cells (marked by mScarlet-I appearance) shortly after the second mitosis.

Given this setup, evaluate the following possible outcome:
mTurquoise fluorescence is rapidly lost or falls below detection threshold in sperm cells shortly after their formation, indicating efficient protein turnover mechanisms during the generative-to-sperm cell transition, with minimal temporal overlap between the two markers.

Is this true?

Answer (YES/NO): NO